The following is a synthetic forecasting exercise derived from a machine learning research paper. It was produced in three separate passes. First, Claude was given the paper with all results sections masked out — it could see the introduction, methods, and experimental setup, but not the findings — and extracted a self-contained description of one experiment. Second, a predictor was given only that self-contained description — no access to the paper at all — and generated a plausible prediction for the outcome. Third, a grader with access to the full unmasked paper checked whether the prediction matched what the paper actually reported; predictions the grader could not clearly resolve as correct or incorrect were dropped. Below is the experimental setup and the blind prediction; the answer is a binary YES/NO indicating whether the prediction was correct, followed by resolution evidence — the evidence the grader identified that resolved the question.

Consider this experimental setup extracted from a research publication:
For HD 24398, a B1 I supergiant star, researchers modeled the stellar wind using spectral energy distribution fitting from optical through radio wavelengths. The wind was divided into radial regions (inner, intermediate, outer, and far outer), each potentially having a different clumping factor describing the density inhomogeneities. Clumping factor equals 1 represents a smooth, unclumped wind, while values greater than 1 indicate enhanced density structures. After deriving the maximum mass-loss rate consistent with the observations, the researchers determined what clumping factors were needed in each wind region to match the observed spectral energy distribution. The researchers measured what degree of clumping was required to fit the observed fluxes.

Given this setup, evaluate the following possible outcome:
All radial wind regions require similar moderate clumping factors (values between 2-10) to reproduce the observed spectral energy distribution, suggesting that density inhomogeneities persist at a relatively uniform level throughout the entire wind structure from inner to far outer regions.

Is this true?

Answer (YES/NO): NO